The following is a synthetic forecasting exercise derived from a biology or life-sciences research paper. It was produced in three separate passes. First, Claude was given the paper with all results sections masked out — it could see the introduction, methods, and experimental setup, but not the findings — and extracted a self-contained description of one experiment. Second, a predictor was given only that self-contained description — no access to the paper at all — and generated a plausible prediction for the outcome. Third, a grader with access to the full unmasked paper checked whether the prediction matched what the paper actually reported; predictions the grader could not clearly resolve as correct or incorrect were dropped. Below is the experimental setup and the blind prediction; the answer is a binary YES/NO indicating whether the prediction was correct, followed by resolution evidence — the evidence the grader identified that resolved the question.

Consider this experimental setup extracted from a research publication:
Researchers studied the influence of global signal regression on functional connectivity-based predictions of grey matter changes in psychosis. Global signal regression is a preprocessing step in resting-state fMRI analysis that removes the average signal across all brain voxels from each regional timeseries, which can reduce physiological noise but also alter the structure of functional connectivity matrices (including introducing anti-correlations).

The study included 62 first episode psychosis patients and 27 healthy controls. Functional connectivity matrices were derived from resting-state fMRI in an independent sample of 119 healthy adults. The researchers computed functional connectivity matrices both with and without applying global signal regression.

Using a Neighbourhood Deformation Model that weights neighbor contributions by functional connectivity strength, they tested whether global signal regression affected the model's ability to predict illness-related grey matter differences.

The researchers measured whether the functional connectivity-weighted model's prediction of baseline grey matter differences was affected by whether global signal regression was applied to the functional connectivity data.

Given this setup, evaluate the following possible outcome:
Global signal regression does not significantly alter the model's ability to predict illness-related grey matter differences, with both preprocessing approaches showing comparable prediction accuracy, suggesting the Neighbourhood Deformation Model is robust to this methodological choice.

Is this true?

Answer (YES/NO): YES